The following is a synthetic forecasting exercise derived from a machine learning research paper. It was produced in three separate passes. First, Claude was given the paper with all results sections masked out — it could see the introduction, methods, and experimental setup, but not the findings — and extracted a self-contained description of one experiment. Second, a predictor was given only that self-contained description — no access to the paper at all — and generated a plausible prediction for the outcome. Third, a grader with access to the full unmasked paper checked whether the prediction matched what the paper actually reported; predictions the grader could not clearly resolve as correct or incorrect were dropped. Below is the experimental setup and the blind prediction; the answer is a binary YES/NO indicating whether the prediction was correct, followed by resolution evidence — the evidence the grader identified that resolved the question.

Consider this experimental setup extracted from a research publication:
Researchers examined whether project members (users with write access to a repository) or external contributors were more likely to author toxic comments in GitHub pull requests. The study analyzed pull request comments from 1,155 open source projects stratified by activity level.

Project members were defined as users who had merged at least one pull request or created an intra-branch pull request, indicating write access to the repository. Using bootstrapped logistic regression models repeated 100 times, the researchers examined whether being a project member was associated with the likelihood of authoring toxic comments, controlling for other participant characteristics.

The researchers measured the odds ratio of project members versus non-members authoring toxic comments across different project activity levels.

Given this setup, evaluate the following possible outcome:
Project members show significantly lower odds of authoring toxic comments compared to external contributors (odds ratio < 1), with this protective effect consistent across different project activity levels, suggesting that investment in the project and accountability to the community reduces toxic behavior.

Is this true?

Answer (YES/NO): YES